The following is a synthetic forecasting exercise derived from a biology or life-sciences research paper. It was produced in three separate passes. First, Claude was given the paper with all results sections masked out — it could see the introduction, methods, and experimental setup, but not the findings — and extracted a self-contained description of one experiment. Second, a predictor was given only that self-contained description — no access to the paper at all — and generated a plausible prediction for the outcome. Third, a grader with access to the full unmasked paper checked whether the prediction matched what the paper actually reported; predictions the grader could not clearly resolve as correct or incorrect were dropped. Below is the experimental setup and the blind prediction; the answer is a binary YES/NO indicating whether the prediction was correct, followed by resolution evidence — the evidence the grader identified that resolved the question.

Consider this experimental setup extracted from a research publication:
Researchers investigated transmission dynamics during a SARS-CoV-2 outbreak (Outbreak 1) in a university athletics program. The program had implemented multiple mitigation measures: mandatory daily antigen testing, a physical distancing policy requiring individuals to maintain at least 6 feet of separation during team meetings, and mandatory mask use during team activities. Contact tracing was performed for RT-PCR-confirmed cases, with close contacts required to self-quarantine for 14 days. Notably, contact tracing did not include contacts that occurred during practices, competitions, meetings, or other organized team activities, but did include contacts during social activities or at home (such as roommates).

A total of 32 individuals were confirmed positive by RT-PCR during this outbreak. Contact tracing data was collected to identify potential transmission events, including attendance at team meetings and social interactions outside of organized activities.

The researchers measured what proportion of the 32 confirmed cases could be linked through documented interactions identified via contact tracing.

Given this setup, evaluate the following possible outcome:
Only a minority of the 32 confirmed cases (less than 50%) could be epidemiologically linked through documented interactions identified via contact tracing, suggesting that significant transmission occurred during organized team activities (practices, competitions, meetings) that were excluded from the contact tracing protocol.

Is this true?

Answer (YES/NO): NO